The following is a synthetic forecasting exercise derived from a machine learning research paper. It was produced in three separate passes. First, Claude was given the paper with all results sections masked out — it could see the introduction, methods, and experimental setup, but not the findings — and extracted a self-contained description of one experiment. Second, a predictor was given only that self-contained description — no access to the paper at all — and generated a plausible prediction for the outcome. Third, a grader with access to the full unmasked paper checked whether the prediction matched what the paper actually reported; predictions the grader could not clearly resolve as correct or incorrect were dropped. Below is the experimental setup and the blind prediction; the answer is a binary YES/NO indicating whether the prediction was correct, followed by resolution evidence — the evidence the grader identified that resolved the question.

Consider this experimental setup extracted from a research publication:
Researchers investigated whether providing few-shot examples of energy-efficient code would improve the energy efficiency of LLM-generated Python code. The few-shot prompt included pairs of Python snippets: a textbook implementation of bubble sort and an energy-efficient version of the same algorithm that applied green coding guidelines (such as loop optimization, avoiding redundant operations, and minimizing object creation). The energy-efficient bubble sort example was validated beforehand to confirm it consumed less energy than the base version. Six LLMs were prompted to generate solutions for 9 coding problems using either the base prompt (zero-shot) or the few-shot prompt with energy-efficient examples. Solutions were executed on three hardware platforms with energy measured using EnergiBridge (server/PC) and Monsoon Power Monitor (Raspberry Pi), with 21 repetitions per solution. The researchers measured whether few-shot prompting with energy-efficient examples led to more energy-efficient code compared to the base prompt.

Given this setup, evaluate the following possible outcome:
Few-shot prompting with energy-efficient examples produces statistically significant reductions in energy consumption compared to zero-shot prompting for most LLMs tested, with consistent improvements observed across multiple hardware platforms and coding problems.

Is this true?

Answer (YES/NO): NO